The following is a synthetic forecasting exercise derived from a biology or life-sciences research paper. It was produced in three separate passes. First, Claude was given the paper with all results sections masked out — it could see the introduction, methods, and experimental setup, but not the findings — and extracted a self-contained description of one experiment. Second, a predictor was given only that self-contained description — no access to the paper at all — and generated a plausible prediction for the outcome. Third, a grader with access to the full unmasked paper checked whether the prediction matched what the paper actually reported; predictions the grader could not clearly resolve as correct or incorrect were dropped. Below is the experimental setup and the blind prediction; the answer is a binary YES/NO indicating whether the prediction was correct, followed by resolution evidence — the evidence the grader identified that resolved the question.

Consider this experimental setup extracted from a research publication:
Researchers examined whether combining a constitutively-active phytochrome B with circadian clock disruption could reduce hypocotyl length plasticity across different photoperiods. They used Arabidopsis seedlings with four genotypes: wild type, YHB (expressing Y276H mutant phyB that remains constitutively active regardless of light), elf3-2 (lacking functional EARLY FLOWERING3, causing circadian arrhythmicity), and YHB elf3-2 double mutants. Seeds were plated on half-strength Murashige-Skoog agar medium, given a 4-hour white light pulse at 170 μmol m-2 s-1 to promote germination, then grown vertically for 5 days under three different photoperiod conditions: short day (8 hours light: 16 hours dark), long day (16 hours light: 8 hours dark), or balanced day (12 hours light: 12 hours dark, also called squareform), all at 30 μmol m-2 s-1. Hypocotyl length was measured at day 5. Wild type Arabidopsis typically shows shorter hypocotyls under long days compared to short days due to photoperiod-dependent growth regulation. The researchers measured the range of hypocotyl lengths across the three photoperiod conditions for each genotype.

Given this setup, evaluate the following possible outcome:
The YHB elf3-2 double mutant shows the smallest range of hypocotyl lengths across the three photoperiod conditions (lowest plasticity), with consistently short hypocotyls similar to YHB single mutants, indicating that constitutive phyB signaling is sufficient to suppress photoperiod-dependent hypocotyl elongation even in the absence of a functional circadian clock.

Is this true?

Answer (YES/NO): YES